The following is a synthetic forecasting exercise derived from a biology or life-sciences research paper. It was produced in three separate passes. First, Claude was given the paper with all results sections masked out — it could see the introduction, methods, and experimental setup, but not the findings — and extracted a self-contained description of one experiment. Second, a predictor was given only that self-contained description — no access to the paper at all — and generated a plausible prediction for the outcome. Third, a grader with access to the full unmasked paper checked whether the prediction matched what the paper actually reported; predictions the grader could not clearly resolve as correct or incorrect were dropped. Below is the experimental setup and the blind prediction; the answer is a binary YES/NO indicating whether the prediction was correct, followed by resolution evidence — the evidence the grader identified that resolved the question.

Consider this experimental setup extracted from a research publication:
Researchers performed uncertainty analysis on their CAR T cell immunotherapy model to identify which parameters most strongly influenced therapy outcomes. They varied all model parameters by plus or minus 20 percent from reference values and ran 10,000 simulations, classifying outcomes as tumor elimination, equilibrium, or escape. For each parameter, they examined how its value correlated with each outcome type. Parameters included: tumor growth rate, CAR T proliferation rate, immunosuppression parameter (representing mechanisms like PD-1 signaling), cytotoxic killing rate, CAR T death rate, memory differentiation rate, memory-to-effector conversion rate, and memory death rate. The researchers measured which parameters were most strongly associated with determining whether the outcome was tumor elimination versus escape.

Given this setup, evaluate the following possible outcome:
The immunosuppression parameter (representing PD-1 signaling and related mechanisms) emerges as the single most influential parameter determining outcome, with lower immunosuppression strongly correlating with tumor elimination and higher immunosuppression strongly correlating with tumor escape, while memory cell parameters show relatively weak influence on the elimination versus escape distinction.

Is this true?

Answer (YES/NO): NO